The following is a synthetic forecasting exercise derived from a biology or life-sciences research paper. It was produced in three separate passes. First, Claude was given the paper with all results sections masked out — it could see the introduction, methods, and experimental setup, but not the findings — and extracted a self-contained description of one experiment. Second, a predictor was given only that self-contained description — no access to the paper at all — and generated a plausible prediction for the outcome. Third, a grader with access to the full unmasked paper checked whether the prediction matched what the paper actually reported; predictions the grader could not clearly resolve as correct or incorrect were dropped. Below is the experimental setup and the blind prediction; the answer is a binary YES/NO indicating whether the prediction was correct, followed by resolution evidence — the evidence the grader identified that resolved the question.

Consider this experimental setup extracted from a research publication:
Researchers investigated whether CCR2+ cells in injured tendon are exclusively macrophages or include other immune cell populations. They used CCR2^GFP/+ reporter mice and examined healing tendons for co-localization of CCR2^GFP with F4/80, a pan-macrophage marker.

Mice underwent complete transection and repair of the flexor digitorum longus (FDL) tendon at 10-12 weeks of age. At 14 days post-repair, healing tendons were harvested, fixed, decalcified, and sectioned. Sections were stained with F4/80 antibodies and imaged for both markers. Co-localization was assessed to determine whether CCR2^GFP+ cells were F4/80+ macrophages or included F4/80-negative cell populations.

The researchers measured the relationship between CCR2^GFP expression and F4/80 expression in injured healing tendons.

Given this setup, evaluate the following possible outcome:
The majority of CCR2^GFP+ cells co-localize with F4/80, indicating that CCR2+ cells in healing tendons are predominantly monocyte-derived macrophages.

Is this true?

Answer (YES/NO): YES